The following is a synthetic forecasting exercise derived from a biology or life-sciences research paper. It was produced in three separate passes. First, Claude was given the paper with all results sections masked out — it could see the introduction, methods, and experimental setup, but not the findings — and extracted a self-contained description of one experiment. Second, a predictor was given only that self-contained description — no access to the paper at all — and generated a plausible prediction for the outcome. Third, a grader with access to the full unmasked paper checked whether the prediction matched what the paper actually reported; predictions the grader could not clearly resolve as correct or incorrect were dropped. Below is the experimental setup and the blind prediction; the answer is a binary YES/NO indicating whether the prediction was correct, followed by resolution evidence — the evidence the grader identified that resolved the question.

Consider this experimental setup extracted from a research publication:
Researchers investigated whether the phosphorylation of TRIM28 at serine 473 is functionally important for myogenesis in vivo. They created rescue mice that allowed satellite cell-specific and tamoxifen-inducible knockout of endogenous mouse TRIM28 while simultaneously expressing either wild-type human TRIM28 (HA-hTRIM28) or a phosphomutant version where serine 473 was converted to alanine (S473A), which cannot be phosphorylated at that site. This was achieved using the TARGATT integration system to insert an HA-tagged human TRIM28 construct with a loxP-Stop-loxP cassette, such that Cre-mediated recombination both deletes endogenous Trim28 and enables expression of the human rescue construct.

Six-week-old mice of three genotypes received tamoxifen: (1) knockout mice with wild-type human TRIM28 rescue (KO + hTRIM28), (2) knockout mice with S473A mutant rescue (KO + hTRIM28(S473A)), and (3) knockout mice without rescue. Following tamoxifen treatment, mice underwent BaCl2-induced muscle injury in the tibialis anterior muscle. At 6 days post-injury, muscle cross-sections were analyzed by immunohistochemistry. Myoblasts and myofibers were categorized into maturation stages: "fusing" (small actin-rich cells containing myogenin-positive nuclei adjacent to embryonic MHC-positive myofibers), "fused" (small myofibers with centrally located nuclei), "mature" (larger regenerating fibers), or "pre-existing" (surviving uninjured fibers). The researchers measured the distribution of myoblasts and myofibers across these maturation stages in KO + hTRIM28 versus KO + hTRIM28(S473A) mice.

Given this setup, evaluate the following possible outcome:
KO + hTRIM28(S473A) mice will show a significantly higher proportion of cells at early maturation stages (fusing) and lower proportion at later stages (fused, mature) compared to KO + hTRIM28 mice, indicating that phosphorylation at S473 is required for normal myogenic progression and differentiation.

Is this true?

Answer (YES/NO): NO